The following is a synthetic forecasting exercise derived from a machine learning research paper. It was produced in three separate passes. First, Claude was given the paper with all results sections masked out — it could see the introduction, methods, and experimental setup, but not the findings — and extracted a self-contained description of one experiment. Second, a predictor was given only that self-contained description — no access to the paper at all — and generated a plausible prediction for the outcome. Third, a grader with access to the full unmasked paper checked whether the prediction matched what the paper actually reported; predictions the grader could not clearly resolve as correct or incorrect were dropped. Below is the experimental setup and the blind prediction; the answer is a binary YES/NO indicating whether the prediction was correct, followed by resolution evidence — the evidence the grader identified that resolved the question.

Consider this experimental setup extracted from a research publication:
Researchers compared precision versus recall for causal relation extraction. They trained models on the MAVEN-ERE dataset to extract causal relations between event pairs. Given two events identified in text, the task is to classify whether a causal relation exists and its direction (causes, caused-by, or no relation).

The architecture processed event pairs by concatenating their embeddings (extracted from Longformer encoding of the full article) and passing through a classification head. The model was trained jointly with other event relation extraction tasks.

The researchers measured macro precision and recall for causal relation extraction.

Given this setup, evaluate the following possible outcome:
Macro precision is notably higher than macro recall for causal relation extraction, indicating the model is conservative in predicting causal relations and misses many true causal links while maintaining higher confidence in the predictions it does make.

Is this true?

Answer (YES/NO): YES